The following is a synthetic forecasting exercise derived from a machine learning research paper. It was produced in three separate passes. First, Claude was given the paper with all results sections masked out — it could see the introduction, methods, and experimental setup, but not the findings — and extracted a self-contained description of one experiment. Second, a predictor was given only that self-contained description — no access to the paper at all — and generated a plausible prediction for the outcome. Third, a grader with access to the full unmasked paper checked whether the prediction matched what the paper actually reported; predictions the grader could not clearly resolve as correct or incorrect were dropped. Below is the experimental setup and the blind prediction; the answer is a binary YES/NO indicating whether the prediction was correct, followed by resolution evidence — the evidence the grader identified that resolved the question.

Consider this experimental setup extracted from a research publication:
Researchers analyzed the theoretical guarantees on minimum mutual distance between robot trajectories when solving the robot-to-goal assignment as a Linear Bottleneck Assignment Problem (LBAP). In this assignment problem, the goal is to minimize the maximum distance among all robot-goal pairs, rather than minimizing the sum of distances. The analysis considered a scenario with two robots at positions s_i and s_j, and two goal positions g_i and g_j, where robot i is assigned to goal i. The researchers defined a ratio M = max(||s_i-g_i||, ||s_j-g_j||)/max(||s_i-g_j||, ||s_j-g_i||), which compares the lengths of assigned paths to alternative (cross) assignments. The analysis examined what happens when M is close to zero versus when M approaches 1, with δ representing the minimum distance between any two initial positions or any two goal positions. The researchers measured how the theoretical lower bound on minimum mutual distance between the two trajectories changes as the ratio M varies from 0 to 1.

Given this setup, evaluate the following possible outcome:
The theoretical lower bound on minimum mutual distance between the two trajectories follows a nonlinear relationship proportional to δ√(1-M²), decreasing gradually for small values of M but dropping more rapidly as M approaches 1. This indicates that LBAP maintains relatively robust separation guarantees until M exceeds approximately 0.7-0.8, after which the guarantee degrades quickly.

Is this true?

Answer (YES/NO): YES